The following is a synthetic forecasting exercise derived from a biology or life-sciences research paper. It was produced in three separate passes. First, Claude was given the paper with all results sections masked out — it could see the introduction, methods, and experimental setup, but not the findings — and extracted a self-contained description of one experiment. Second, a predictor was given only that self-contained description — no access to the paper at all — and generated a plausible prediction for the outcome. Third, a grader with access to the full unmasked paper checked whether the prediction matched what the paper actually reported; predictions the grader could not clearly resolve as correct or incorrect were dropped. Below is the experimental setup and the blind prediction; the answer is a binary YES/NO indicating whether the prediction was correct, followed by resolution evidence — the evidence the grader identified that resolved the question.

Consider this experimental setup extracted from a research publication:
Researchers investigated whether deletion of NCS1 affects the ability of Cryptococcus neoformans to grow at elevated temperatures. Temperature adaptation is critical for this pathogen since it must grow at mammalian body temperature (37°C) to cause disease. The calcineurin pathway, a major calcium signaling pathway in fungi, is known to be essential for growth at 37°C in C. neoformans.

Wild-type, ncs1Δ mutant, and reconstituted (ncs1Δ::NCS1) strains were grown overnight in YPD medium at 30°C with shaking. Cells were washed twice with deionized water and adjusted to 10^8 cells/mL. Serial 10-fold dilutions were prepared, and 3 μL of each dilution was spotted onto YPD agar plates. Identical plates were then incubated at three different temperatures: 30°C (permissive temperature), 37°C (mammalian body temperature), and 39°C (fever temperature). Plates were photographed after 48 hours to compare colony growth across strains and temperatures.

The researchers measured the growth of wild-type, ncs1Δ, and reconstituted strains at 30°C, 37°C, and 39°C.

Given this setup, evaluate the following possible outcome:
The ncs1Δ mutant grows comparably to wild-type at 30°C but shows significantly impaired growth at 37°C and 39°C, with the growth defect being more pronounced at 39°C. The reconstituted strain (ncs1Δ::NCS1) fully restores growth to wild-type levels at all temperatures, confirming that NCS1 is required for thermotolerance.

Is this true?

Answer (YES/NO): NO